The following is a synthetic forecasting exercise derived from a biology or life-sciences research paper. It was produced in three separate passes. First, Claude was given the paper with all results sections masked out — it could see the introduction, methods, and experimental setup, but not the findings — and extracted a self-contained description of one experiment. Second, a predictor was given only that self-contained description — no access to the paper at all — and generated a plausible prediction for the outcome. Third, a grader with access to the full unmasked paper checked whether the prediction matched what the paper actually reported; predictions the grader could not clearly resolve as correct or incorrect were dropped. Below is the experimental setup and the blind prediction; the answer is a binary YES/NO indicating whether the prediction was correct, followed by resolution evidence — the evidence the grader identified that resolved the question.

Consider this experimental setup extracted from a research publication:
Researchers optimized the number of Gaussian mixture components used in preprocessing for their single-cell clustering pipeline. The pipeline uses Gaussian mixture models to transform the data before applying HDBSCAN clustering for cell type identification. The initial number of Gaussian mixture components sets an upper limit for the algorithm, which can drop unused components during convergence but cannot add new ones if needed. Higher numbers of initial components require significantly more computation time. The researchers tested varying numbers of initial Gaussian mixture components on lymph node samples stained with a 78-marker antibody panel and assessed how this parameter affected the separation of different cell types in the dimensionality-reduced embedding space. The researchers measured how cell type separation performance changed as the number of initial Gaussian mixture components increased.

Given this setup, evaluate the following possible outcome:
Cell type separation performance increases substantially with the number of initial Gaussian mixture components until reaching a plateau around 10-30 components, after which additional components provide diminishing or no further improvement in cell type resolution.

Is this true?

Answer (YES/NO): YES